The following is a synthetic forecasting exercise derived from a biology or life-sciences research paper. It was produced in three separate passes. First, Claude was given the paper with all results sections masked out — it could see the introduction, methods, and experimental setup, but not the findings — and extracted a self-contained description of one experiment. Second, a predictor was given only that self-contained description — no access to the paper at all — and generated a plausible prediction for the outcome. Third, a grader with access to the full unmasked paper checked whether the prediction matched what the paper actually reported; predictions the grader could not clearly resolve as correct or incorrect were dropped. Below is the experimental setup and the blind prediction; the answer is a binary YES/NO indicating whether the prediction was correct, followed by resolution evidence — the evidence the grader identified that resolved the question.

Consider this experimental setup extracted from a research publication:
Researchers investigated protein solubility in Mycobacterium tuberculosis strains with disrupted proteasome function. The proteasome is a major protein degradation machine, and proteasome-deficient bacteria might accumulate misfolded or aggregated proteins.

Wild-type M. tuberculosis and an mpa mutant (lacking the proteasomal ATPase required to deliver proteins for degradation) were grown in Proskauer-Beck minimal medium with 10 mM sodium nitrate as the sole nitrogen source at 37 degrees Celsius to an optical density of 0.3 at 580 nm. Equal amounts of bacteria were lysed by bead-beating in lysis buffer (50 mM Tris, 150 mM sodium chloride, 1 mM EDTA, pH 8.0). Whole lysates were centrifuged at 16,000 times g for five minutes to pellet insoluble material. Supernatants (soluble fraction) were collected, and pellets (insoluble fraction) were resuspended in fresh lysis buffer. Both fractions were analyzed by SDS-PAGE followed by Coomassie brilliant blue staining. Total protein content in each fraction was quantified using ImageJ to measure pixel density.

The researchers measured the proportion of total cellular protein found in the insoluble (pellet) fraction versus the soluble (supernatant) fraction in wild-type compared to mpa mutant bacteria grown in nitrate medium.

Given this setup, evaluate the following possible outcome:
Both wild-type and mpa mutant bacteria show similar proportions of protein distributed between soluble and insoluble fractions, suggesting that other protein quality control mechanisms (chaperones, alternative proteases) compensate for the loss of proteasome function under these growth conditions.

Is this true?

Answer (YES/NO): NO